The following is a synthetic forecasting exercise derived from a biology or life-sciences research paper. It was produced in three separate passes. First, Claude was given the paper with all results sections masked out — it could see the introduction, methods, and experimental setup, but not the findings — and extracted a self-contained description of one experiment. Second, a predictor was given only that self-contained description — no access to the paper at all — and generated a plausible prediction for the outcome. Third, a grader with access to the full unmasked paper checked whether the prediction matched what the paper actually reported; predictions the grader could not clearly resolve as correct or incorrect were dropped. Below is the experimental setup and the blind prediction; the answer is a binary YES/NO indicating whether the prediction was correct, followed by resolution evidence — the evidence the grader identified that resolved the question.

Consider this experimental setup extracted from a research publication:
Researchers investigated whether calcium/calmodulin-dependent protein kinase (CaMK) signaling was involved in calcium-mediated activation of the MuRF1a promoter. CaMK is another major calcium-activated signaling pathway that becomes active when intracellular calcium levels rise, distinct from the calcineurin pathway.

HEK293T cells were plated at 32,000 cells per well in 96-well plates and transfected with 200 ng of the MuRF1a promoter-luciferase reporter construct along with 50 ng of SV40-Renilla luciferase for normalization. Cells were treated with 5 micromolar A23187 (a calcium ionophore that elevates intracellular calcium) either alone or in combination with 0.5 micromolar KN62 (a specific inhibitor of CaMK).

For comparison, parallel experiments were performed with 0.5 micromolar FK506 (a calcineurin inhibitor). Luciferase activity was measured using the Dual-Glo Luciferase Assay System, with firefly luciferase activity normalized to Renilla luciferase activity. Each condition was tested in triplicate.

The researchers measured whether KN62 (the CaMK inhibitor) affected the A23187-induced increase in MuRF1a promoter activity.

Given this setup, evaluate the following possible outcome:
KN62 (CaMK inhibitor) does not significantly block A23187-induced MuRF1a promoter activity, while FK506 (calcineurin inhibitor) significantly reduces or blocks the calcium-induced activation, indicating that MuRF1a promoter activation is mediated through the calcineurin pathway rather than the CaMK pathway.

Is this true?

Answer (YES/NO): YES